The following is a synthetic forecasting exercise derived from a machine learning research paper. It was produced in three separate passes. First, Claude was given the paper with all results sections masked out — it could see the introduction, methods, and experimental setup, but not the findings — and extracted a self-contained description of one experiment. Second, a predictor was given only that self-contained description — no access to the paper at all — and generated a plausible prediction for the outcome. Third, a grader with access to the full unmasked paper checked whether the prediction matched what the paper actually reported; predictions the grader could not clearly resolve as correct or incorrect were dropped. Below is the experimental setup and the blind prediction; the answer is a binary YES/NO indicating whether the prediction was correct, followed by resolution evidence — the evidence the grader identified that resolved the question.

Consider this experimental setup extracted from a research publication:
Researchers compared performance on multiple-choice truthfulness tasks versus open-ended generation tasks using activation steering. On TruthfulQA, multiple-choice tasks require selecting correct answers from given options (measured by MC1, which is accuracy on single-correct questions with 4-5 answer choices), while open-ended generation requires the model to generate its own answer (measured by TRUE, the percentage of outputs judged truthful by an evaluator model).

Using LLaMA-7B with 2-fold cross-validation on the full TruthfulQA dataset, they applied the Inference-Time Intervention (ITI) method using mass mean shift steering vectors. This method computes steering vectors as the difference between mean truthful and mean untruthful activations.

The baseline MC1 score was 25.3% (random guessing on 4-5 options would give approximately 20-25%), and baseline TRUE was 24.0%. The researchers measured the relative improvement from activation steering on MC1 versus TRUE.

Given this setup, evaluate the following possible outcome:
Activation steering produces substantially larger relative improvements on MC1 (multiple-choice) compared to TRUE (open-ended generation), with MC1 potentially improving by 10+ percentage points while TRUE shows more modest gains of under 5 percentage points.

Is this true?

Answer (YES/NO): NO